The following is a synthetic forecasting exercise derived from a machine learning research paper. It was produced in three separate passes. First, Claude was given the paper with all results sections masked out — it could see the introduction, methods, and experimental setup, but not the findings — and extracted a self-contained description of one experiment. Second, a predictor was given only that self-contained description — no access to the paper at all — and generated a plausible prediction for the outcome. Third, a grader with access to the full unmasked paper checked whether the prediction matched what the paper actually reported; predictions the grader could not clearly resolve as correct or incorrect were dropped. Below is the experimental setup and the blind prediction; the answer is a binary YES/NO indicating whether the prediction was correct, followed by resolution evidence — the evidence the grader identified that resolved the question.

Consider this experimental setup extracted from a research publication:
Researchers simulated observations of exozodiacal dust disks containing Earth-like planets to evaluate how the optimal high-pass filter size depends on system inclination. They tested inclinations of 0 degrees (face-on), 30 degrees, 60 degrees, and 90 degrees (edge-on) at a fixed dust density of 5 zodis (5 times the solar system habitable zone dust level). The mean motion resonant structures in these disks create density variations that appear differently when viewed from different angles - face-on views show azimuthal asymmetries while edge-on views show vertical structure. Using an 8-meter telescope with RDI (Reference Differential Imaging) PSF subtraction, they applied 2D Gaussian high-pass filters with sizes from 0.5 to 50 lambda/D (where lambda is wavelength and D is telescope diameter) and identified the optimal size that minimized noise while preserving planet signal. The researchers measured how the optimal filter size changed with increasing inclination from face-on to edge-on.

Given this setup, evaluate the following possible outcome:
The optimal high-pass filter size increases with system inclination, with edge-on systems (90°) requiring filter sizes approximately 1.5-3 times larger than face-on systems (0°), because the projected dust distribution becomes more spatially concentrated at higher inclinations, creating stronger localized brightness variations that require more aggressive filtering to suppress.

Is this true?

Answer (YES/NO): NO